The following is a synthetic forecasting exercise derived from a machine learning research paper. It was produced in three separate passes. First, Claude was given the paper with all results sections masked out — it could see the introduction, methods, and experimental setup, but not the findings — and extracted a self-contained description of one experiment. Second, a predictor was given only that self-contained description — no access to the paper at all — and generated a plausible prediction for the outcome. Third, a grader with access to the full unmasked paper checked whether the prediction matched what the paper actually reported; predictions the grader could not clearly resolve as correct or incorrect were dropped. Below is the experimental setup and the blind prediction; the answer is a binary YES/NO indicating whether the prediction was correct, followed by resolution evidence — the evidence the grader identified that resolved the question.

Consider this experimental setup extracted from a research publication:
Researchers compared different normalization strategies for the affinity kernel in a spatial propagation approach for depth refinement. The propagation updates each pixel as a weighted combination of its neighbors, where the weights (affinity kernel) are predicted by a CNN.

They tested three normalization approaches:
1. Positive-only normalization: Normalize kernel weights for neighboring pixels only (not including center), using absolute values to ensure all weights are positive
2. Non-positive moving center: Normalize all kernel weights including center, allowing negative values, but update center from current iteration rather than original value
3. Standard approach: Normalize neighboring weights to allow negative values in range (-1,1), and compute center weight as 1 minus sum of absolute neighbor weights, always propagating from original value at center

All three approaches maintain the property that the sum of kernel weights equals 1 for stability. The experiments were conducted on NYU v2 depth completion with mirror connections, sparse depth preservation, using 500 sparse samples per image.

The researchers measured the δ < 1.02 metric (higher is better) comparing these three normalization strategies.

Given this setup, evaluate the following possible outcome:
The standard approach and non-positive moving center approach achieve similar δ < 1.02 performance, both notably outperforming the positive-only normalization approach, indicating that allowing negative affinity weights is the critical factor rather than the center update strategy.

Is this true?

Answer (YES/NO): NO